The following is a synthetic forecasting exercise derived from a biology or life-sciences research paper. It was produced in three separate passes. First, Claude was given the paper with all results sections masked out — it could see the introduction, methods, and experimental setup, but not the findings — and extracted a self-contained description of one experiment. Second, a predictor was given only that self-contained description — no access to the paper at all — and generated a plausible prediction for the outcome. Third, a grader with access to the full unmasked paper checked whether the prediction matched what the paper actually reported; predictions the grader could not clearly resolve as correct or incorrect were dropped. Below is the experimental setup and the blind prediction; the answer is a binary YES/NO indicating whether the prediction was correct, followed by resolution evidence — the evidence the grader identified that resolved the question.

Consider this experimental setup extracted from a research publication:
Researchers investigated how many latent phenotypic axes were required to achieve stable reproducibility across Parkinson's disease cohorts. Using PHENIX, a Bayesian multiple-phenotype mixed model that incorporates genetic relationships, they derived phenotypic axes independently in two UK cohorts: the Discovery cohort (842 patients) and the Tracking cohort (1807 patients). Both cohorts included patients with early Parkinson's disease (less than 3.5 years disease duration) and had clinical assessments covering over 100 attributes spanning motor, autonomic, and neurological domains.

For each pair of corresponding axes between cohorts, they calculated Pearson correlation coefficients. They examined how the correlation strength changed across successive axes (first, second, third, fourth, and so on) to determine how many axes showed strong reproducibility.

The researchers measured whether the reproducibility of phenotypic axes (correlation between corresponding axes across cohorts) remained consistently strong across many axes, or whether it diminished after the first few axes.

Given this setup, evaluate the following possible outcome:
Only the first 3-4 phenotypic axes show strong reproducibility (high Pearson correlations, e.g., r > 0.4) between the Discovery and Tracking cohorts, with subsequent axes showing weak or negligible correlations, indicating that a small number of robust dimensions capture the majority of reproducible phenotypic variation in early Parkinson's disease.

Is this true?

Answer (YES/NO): YES